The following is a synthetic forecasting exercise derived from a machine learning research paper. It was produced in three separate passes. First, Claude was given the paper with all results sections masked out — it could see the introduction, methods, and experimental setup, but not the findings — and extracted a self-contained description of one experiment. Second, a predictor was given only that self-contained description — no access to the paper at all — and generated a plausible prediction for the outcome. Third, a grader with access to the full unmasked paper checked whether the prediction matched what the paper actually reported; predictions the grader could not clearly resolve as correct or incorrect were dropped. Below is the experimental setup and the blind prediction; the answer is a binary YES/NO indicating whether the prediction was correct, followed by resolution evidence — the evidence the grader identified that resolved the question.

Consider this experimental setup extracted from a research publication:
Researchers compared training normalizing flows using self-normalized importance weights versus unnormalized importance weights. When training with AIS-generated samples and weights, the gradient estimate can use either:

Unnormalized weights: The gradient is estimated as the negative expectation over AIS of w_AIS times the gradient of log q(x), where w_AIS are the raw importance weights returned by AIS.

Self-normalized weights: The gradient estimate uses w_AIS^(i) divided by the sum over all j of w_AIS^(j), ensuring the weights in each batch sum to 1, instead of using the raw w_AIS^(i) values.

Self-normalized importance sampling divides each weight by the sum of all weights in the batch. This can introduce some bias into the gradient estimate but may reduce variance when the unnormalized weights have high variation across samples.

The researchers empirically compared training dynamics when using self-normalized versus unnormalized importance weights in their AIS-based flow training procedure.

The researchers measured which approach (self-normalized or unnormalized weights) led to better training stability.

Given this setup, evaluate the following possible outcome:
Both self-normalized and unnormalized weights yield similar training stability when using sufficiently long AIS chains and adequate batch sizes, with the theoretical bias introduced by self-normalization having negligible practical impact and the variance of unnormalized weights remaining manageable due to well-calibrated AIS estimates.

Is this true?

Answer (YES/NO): NO